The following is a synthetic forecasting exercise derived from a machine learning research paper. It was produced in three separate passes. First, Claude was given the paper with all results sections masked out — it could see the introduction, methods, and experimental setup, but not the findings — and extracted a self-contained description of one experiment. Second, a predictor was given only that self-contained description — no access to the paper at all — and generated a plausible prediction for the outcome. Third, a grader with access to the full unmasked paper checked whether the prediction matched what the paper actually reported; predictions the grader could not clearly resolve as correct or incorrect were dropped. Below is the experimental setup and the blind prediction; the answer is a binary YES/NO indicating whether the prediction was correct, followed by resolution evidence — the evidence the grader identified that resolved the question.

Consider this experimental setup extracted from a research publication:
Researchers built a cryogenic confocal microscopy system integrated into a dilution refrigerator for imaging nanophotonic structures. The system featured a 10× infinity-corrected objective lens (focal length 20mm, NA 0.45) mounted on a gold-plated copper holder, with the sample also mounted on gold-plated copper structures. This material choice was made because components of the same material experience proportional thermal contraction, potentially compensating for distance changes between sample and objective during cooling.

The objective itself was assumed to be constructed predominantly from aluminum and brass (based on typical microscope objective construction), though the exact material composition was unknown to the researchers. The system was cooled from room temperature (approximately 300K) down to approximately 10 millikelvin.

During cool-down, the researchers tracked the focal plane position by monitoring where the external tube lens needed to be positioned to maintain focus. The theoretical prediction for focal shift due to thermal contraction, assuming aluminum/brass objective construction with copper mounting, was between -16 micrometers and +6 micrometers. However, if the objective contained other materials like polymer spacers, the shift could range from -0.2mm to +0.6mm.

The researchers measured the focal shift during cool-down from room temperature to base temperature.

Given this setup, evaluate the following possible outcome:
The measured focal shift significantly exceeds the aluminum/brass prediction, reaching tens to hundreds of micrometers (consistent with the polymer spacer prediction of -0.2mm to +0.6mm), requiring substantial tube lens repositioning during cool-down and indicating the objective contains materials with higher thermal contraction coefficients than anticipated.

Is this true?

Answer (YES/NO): YES